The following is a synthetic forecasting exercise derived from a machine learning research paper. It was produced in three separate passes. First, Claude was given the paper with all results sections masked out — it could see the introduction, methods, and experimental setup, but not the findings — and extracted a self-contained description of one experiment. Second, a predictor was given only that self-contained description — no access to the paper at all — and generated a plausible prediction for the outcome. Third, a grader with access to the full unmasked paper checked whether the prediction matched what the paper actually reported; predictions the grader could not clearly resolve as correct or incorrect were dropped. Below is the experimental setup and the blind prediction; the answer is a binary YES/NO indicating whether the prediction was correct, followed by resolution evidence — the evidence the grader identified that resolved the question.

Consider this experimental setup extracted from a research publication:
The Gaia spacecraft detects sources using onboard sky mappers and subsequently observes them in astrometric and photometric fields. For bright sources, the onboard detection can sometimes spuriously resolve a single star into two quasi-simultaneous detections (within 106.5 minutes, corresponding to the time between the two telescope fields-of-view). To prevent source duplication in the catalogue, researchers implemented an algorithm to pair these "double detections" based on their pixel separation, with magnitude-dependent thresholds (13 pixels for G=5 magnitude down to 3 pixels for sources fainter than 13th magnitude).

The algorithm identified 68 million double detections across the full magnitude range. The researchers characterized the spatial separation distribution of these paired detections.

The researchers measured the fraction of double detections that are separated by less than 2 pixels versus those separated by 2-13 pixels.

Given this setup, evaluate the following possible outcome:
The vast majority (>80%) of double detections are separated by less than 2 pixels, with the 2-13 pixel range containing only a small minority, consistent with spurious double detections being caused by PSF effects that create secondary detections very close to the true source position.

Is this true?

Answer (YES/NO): YES